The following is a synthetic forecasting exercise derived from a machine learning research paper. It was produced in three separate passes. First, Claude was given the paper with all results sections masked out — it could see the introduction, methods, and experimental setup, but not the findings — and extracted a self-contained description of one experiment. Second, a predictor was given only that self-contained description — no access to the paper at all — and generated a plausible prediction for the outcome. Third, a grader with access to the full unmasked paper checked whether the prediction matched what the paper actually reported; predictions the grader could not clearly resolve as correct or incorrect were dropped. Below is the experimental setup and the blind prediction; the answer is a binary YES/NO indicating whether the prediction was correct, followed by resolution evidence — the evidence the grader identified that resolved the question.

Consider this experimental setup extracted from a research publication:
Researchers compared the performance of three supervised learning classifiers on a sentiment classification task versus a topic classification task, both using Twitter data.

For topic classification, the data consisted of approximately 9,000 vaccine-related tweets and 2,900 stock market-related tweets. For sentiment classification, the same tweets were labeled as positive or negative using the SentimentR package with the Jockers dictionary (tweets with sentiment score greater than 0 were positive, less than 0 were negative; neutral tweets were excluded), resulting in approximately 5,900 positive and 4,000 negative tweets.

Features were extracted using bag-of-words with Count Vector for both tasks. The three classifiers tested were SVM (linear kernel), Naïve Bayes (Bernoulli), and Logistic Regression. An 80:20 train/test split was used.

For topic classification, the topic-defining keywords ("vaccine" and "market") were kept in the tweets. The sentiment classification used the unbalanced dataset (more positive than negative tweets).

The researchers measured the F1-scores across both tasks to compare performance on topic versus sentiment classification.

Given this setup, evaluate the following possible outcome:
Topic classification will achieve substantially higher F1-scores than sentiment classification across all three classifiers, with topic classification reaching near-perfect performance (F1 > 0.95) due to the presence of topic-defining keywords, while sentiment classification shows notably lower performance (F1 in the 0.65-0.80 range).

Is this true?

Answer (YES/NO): NO